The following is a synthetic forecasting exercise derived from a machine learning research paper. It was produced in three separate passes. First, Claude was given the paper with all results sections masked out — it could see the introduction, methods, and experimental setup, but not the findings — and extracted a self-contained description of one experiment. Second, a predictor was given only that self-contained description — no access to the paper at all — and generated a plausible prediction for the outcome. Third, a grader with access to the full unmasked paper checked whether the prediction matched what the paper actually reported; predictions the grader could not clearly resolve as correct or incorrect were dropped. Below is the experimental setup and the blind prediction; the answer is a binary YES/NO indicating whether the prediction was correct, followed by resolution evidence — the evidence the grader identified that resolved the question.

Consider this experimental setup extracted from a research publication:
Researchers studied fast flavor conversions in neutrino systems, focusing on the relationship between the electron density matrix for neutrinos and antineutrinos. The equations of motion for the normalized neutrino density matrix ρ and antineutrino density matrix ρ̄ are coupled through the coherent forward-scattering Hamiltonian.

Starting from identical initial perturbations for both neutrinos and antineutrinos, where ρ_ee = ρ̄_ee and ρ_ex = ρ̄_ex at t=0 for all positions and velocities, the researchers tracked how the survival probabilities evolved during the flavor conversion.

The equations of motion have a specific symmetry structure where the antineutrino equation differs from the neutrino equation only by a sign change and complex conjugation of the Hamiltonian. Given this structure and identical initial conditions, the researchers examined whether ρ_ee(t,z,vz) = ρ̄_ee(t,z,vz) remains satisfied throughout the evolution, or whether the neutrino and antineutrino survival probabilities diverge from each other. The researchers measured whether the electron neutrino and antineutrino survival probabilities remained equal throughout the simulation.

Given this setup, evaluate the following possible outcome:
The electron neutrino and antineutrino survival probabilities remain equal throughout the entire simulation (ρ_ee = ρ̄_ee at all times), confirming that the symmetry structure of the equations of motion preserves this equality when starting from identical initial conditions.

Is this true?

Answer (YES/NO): YES